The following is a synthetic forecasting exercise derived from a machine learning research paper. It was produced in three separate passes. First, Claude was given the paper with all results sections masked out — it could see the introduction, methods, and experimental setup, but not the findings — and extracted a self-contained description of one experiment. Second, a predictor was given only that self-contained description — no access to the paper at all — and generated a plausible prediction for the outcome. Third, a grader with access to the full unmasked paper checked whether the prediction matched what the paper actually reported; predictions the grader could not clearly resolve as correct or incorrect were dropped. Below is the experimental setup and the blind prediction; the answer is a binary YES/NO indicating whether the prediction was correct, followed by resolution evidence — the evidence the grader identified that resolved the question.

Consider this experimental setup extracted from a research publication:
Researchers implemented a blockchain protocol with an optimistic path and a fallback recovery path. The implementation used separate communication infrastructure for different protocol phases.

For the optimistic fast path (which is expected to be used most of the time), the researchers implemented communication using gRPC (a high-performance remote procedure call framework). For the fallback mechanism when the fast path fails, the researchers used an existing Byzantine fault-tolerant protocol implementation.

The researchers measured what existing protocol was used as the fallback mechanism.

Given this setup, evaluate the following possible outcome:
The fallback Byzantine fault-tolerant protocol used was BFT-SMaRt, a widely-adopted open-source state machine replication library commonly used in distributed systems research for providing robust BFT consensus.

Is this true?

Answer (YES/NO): YES